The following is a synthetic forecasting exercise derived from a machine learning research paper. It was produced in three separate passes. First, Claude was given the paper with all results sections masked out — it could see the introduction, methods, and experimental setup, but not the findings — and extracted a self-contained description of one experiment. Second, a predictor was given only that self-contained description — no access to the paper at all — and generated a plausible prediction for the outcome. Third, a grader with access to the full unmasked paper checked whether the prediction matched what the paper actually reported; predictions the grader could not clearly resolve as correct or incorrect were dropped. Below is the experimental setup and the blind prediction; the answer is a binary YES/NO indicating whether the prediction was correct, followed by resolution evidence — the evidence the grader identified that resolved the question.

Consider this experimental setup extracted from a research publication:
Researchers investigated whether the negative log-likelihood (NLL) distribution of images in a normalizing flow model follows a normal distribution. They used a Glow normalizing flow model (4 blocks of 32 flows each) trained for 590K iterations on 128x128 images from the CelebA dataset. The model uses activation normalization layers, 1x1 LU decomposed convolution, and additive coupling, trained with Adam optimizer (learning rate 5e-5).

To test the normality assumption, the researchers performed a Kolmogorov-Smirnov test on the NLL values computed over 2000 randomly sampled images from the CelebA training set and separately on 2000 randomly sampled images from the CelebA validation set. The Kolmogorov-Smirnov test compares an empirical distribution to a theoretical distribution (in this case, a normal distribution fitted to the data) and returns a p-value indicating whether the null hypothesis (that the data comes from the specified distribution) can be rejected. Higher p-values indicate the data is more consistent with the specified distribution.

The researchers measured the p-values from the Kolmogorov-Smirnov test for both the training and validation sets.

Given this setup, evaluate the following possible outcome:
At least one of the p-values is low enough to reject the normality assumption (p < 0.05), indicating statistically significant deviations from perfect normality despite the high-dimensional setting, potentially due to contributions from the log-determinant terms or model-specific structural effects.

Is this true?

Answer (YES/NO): NO